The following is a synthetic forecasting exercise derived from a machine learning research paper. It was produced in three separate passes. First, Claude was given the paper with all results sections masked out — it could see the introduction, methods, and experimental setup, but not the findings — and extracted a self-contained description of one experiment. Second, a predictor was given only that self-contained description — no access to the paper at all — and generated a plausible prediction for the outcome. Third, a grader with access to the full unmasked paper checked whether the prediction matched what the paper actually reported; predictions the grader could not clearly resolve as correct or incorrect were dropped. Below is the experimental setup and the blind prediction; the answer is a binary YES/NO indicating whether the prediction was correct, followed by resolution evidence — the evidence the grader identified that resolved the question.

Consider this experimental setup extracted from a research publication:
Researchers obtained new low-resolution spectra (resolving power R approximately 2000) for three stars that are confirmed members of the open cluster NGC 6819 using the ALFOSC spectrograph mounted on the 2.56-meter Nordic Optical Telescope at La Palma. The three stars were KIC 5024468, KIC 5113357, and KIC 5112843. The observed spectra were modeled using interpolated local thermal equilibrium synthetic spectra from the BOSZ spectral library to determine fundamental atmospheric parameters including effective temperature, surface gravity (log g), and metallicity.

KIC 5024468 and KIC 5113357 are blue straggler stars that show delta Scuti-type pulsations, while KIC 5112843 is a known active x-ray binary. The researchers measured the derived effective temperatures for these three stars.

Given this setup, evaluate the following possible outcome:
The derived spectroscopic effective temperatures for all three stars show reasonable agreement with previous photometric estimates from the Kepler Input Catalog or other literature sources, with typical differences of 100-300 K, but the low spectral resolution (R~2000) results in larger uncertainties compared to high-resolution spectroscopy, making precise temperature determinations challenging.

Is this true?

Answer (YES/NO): NO